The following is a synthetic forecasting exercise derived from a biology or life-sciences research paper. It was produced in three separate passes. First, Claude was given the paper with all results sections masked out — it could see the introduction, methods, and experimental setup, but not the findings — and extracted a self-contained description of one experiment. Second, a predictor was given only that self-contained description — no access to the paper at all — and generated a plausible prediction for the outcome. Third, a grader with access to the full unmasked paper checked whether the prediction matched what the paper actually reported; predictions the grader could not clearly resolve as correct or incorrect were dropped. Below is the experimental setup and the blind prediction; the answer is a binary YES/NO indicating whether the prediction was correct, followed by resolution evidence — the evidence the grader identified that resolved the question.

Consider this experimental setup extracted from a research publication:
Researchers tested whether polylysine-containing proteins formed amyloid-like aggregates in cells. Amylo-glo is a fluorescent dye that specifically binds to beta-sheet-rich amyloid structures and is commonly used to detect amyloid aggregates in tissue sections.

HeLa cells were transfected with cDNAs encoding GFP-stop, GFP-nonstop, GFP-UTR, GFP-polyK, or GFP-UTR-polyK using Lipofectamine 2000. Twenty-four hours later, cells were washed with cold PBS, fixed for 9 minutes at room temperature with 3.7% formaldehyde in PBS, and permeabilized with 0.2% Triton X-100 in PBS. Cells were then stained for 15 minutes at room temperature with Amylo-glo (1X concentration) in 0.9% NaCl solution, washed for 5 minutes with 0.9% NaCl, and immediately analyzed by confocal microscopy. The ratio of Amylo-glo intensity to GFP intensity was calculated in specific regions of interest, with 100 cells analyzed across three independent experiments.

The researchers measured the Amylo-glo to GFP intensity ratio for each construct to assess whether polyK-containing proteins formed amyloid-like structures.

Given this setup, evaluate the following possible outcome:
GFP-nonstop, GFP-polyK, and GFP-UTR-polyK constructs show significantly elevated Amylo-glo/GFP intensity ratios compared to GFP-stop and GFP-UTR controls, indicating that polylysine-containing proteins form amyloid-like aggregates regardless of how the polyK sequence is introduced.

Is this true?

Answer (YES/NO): NO